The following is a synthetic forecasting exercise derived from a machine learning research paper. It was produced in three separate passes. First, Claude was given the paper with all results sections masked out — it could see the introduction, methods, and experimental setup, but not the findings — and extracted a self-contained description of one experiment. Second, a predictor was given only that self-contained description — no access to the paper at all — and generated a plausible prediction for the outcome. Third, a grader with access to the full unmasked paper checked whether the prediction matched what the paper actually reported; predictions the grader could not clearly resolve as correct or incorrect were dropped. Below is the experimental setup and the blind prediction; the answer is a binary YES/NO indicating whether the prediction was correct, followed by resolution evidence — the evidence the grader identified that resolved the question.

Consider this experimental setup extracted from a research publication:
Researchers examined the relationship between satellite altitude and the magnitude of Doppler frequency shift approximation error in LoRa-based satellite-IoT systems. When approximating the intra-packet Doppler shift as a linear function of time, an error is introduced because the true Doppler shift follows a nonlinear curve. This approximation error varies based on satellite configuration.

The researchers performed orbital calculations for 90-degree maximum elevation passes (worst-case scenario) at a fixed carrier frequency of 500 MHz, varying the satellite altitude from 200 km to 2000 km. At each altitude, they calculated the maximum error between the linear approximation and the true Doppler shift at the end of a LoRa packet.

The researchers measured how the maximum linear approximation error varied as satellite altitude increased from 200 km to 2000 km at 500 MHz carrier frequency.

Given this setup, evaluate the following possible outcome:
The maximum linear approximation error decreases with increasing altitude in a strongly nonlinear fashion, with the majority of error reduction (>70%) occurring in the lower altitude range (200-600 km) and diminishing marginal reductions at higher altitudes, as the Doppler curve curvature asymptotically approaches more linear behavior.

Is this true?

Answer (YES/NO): YES